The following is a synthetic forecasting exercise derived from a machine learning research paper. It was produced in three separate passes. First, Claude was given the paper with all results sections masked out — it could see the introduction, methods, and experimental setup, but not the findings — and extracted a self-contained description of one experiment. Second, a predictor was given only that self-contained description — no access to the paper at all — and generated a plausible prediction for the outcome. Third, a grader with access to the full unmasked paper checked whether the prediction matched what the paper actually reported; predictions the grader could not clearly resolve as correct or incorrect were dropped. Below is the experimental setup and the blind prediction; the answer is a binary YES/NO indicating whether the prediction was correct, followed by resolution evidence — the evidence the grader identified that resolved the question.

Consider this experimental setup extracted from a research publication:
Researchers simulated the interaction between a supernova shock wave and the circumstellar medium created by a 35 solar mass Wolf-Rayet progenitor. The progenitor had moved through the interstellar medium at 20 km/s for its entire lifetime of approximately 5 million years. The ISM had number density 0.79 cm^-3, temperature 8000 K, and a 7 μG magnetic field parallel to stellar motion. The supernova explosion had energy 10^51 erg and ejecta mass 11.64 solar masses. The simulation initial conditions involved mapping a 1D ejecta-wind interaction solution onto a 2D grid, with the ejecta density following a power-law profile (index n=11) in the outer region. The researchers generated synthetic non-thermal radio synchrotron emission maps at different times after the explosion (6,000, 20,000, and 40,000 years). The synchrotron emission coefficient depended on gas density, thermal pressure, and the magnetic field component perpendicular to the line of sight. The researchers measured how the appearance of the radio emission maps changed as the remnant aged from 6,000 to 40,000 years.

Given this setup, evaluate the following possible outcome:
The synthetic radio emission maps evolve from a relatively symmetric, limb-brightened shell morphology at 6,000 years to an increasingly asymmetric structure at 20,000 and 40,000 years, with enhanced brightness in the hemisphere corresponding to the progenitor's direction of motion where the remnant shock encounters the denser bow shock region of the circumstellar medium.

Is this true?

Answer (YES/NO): NO